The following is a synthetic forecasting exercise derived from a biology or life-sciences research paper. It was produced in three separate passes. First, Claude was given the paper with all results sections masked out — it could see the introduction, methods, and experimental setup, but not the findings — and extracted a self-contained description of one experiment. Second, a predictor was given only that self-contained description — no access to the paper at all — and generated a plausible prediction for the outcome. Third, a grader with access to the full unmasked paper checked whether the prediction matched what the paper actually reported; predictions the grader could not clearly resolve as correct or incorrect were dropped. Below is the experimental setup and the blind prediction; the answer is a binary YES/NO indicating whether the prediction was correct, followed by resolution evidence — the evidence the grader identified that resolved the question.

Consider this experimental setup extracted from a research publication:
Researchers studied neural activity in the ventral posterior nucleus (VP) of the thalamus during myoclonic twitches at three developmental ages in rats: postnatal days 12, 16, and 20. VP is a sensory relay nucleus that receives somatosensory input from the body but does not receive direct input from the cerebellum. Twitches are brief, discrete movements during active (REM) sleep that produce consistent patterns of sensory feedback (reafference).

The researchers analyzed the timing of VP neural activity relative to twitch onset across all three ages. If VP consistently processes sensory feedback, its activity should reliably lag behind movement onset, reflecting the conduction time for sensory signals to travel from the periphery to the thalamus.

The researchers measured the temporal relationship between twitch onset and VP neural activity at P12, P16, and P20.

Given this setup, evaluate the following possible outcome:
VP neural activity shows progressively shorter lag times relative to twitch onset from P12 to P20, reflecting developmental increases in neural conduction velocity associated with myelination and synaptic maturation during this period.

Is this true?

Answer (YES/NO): NO